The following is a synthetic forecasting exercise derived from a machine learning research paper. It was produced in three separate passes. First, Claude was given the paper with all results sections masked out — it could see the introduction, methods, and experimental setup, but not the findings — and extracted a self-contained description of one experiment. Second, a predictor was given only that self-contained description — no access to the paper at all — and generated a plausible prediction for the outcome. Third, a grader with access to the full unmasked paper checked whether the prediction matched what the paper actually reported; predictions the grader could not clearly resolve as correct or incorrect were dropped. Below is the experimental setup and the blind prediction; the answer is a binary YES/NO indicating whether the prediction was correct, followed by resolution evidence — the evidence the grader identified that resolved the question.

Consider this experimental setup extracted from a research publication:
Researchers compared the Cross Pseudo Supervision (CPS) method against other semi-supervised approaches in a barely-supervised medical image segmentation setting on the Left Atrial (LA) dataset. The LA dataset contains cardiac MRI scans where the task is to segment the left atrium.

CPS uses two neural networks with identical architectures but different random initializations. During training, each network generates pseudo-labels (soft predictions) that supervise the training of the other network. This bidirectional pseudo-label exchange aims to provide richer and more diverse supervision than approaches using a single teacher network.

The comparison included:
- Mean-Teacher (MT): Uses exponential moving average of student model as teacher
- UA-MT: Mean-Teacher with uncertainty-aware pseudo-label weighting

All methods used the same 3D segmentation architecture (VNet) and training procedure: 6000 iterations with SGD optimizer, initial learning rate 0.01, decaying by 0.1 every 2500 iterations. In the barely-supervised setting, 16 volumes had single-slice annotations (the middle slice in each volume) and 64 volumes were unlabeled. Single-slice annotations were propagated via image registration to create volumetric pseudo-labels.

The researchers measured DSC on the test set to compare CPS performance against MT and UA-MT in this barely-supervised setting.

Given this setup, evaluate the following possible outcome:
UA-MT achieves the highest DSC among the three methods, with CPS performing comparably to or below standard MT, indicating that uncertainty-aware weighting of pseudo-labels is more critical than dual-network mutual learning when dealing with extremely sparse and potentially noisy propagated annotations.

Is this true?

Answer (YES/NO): YES